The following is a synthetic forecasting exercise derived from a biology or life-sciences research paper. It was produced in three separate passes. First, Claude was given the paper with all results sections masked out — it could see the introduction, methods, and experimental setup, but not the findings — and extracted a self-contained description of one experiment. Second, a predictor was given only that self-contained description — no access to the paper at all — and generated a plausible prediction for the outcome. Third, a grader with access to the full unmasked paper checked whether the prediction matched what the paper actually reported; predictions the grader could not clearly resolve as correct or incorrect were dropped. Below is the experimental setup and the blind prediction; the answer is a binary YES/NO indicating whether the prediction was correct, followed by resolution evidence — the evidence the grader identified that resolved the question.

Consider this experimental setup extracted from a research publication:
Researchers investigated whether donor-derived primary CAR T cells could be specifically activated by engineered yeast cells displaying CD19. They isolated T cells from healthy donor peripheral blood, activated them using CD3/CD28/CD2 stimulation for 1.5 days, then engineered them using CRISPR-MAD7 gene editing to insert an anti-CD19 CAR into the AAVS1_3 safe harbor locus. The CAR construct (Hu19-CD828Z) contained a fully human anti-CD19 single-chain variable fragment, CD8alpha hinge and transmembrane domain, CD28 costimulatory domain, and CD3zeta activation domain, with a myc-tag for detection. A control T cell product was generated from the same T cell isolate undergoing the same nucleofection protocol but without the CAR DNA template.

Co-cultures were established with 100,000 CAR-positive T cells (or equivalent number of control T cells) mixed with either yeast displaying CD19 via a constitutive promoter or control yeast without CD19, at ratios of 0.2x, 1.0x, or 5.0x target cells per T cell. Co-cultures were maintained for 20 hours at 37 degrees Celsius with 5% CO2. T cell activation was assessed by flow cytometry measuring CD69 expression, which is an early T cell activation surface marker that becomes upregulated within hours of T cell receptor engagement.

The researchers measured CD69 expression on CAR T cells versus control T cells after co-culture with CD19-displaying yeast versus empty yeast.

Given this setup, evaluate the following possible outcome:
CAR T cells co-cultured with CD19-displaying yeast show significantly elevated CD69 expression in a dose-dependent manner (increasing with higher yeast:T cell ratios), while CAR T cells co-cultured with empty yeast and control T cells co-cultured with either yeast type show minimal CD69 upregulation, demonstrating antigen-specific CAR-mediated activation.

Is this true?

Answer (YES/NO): YES